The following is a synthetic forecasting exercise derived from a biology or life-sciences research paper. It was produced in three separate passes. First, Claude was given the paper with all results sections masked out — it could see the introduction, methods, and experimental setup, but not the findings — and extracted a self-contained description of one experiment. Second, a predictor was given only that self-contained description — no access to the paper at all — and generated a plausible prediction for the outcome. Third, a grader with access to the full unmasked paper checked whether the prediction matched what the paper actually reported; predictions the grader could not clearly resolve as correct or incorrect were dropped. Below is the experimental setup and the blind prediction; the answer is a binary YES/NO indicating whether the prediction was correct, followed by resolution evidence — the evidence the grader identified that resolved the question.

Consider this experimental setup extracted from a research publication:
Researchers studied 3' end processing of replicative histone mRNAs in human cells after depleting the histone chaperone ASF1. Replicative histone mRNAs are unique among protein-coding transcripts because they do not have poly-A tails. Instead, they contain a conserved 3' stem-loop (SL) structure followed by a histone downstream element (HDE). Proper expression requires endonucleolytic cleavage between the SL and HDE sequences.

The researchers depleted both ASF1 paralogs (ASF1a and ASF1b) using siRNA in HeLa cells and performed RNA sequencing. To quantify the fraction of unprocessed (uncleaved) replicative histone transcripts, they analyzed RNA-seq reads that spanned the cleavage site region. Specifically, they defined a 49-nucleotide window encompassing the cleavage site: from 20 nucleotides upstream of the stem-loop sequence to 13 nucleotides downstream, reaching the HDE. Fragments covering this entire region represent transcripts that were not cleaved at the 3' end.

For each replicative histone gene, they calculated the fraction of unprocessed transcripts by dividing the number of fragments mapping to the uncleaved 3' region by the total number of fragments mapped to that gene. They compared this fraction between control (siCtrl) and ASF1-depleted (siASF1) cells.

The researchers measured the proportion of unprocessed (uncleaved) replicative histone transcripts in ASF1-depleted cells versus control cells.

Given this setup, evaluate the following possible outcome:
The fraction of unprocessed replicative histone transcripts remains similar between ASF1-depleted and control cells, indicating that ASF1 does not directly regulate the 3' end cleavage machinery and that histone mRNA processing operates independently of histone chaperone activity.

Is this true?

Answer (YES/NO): NO